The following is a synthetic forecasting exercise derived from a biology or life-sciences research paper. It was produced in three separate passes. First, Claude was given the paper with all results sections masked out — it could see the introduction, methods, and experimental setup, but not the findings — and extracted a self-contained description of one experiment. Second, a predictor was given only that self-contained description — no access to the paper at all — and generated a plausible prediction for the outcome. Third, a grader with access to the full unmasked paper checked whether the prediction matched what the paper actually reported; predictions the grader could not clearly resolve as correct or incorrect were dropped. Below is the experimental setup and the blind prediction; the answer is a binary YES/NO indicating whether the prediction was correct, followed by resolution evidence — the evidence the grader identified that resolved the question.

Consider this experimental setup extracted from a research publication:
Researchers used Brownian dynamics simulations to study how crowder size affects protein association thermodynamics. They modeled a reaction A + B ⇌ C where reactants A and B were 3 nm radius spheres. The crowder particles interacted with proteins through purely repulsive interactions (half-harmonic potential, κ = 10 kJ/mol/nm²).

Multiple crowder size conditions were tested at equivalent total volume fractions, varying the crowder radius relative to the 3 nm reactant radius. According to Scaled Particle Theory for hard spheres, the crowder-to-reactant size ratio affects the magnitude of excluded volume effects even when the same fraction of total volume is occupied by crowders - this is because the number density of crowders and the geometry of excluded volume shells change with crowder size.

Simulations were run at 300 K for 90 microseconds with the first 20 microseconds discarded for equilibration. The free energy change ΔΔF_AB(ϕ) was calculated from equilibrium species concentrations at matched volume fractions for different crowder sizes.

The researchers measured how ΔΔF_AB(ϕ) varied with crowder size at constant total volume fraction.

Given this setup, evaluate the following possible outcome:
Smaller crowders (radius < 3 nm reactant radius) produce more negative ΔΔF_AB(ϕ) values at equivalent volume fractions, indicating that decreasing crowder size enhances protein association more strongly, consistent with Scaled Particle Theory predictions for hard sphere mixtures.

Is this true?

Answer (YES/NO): YES